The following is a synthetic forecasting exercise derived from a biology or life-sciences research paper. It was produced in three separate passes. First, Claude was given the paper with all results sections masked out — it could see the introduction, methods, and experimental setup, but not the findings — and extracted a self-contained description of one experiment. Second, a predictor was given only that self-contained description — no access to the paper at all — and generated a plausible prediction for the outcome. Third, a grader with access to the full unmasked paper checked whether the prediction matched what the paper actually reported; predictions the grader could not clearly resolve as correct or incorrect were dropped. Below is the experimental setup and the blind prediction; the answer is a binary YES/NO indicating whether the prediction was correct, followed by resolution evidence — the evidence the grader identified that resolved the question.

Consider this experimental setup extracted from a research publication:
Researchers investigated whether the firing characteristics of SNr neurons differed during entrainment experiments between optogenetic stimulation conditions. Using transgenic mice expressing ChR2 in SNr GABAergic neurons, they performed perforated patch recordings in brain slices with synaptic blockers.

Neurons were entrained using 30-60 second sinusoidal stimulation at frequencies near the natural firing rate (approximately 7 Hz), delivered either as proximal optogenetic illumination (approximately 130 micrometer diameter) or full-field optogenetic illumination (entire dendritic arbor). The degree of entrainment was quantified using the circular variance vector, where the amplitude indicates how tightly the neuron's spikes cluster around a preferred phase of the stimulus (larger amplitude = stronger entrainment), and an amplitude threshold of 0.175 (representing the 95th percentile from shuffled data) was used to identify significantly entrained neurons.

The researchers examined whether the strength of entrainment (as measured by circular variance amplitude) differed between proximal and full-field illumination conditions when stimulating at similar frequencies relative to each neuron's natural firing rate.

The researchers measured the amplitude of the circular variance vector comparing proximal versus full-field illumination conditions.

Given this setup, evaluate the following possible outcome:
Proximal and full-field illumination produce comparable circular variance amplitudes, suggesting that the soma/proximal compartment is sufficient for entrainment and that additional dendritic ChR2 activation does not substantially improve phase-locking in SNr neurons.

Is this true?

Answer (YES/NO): NO